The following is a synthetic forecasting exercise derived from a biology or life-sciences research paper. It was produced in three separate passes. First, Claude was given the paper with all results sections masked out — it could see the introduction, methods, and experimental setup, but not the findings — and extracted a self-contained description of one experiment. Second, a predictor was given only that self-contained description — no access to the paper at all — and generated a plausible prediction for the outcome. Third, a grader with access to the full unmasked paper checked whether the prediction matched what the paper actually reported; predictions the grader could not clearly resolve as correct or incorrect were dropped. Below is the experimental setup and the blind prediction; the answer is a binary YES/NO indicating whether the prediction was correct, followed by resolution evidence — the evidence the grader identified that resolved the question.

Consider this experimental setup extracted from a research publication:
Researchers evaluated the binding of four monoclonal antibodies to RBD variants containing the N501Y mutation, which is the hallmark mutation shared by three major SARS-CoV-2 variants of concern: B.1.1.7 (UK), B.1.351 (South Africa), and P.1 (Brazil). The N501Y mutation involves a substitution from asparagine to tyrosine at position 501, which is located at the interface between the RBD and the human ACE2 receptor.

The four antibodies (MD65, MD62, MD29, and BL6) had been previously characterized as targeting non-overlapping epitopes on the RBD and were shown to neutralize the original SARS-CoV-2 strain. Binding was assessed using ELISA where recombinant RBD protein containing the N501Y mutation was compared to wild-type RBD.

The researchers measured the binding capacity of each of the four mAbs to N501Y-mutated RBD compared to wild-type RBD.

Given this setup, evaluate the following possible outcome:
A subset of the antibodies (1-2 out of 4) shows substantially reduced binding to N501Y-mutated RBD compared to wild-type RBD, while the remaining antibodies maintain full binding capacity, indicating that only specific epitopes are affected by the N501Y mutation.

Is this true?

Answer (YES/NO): NO